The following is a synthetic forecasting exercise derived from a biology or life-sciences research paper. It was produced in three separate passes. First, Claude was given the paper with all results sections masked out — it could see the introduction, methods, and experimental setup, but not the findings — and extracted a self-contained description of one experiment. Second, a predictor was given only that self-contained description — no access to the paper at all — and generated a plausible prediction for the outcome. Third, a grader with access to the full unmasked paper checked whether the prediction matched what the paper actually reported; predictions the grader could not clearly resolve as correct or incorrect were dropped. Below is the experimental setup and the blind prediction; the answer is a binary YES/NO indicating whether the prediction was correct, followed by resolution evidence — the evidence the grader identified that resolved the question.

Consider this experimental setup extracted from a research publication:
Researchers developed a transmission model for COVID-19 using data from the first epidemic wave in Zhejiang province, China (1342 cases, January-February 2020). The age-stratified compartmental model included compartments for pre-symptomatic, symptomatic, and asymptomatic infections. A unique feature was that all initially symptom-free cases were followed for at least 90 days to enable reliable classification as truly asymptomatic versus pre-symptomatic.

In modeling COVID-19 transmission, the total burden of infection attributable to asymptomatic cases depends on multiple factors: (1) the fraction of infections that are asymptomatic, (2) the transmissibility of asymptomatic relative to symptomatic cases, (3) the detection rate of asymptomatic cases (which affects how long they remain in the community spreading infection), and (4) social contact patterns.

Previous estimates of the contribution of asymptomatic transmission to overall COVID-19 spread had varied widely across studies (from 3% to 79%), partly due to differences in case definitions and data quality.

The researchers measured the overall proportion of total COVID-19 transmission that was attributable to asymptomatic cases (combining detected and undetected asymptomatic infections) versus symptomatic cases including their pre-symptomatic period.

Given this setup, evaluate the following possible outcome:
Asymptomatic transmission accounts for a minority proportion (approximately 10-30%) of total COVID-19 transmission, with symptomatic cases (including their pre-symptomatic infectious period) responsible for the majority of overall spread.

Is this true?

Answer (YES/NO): YES